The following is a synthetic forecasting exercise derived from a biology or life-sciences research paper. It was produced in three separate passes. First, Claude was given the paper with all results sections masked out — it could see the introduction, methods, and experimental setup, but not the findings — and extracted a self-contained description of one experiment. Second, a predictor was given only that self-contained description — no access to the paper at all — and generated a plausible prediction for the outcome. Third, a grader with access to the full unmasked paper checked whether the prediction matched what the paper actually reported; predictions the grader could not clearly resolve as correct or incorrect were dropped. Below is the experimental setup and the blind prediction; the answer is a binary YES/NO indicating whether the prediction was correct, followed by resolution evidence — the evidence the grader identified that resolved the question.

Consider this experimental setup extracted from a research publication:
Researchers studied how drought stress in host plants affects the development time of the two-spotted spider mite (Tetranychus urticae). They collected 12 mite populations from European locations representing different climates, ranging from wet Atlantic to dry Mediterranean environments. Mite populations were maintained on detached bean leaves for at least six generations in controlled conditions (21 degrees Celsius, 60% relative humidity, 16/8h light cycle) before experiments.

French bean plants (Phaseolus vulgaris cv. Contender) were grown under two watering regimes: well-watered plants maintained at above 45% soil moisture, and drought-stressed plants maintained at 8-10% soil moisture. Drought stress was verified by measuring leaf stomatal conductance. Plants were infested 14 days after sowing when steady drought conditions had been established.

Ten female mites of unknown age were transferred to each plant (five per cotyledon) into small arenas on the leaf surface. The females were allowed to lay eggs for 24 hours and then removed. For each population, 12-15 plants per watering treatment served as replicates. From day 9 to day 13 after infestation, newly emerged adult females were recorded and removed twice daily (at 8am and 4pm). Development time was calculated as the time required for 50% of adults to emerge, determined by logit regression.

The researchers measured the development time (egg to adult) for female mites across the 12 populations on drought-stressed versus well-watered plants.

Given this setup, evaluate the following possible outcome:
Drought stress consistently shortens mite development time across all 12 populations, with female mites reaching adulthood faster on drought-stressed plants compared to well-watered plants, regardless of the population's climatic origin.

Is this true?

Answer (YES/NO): YES